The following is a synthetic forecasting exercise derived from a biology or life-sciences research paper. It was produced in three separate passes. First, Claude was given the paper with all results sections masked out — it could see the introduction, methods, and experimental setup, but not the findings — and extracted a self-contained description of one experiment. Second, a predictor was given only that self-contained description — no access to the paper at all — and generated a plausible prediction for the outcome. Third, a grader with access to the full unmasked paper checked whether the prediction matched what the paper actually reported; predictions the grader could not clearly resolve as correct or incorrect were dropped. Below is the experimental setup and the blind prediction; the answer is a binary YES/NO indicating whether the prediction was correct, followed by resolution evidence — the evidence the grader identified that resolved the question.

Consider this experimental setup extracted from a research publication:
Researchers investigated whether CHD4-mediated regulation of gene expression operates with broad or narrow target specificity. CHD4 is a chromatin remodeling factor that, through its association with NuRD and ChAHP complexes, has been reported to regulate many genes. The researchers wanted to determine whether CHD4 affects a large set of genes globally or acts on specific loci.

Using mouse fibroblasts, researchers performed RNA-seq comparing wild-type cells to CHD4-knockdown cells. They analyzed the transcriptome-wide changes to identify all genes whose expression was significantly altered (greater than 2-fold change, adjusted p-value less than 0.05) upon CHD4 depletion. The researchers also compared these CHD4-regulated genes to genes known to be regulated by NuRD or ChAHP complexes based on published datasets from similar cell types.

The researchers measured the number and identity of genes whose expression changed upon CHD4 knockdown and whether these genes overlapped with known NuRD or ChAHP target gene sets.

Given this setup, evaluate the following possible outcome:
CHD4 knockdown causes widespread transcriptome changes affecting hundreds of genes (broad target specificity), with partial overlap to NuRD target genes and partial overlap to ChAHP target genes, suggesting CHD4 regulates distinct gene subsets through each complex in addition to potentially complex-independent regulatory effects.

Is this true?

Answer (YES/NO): NO